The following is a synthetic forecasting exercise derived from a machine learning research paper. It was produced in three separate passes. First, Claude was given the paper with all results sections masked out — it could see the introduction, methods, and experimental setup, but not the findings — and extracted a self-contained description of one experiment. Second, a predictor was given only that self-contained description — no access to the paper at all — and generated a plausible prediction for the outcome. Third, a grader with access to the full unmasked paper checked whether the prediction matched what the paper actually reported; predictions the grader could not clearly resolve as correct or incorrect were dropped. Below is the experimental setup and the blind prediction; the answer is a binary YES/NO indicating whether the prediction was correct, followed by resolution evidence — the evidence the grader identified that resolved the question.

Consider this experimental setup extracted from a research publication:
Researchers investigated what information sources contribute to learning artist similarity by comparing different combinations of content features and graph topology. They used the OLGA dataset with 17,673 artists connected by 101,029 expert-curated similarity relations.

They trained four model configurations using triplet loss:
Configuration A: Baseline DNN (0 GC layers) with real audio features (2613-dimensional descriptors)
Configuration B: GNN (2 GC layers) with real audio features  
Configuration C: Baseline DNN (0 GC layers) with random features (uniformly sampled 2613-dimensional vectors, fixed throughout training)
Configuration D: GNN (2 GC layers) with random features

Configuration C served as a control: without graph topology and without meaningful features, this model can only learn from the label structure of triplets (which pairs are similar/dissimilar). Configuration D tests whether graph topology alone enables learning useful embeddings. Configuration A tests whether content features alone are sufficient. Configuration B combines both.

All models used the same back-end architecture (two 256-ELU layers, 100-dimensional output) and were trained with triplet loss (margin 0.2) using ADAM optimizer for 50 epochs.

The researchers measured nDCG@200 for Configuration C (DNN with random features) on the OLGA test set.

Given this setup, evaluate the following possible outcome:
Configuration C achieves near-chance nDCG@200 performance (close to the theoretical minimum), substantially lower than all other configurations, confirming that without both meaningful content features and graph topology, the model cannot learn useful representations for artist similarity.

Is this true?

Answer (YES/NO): YES